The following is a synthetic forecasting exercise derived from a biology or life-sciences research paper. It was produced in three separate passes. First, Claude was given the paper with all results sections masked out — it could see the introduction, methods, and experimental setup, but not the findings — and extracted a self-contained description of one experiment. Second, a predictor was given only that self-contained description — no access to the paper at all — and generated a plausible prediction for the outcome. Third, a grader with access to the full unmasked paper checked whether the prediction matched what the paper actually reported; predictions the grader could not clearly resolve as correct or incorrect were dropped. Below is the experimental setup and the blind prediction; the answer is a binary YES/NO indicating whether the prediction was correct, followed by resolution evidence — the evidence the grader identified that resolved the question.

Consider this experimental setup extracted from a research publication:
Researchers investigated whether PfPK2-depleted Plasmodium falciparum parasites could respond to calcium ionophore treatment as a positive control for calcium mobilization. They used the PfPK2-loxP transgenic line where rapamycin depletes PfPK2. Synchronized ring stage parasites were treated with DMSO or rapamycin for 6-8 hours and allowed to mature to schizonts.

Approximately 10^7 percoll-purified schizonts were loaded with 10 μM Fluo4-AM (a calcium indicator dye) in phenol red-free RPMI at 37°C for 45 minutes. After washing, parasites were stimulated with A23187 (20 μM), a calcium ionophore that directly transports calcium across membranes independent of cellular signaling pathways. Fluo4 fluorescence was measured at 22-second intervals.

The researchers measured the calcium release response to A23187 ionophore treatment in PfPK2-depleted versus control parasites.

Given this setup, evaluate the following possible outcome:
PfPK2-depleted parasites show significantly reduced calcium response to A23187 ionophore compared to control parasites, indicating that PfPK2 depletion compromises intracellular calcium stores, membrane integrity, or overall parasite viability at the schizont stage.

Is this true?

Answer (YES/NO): NO